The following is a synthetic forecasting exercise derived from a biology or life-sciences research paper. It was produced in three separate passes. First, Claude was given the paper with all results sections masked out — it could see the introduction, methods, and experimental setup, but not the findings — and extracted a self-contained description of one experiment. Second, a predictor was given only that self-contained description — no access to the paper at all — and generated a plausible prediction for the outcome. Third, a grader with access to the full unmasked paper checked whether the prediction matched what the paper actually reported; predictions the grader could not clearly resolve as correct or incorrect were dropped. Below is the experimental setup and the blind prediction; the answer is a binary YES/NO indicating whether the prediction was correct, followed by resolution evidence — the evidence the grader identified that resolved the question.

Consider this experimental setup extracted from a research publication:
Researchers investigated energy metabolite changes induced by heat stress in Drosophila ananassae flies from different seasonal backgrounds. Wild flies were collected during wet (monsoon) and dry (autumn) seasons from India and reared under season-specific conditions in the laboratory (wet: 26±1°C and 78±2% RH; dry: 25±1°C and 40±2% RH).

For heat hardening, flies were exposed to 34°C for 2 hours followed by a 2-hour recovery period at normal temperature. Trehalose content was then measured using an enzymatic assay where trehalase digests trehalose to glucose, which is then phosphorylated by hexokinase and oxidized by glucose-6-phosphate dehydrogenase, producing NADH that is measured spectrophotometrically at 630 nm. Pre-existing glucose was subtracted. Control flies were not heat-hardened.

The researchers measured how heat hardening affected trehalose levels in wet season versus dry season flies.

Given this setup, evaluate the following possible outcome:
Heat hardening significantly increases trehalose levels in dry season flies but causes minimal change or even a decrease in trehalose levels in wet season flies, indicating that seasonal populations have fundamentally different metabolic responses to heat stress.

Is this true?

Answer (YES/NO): NO